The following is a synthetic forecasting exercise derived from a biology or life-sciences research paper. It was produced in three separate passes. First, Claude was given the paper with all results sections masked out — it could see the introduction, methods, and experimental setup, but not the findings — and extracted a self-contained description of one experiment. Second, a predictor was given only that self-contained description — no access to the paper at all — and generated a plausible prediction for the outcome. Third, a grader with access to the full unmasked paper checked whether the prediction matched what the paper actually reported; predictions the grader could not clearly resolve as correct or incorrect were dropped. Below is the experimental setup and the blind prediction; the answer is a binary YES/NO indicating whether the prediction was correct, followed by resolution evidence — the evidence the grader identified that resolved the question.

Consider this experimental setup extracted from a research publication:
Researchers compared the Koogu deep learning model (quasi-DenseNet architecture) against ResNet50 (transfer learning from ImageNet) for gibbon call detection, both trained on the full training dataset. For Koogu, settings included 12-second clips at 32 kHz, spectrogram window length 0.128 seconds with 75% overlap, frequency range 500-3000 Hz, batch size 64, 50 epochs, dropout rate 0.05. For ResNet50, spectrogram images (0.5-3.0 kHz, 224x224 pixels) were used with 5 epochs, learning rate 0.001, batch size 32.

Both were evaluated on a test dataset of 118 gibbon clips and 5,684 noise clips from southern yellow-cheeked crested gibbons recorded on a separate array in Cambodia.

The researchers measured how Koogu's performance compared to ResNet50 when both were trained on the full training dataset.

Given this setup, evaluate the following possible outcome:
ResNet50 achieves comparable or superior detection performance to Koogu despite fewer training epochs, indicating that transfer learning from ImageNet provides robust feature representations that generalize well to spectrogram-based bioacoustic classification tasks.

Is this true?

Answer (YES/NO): YES